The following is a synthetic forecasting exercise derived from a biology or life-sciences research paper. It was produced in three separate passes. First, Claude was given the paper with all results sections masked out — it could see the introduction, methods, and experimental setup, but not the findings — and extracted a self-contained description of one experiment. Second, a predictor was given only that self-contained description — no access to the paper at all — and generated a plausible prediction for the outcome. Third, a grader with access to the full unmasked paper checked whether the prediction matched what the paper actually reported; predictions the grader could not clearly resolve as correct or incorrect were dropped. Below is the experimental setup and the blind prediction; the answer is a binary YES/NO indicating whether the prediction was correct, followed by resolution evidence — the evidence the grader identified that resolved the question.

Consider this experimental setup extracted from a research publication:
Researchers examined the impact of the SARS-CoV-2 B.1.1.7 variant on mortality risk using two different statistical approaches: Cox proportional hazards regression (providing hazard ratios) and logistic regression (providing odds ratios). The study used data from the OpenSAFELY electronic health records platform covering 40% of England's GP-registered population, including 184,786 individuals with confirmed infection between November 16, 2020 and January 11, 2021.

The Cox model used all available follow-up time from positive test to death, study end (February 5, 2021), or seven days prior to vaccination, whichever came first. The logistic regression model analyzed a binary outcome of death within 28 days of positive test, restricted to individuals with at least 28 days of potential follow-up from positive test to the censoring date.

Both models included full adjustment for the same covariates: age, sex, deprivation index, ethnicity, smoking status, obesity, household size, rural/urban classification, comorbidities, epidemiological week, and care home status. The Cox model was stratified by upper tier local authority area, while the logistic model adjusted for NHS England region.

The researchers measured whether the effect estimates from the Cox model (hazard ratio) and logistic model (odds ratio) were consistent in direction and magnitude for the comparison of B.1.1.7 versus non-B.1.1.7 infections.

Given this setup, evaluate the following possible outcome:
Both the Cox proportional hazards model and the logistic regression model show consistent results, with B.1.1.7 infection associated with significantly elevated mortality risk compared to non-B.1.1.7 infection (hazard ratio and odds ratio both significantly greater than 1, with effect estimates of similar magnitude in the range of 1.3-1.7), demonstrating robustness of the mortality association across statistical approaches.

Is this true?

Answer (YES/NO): NO